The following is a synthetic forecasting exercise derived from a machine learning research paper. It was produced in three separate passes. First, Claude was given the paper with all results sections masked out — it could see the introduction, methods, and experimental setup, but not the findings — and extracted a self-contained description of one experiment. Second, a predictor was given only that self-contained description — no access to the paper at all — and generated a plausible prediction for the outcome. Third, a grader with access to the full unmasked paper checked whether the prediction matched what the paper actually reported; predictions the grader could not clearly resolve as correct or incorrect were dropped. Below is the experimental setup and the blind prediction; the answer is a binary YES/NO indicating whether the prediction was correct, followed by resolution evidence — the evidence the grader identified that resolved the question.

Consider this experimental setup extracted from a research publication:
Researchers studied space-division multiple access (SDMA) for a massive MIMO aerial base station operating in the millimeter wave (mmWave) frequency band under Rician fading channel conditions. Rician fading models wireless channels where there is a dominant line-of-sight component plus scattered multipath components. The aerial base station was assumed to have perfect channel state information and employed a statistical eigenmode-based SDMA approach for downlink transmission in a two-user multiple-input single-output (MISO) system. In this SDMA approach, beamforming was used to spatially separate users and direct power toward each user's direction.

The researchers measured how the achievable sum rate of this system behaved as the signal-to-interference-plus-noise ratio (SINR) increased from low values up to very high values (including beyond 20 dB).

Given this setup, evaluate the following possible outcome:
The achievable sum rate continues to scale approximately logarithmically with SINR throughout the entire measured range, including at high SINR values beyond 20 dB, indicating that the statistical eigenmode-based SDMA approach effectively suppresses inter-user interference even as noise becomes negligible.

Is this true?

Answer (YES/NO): NO